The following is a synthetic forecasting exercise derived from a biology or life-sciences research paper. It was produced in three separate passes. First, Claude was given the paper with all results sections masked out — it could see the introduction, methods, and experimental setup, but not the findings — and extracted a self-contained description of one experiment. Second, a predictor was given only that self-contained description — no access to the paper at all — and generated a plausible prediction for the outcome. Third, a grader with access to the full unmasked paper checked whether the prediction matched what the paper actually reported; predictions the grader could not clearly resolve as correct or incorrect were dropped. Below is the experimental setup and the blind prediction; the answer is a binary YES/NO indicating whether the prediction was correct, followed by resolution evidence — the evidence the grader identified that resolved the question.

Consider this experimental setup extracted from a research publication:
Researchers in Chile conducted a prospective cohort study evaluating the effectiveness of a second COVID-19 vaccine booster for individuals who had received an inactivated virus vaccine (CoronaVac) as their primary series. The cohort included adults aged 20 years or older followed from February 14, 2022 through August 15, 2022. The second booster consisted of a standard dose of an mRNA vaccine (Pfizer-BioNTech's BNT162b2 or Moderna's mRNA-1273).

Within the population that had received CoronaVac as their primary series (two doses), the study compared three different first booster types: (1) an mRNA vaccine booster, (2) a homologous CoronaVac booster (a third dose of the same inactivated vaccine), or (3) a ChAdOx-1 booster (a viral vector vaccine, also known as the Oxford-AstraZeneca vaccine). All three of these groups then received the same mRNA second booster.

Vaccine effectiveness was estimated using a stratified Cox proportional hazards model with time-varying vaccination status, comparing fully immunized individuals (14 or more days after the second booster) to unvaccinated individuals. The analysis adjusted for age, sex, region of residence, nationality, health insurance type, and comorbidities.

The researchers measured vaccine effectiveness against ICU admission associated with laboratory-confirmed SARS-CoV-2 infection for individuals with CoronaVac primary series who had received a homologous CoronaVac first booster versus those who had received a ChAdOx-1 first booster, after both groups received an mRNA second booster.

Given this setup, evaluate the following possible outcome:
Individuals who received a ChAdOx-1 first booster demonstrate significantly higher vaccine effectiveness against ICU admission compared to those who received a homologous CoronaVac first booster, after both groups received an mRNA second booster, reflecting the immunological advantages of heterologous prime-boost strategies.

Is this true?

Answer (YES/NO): NO